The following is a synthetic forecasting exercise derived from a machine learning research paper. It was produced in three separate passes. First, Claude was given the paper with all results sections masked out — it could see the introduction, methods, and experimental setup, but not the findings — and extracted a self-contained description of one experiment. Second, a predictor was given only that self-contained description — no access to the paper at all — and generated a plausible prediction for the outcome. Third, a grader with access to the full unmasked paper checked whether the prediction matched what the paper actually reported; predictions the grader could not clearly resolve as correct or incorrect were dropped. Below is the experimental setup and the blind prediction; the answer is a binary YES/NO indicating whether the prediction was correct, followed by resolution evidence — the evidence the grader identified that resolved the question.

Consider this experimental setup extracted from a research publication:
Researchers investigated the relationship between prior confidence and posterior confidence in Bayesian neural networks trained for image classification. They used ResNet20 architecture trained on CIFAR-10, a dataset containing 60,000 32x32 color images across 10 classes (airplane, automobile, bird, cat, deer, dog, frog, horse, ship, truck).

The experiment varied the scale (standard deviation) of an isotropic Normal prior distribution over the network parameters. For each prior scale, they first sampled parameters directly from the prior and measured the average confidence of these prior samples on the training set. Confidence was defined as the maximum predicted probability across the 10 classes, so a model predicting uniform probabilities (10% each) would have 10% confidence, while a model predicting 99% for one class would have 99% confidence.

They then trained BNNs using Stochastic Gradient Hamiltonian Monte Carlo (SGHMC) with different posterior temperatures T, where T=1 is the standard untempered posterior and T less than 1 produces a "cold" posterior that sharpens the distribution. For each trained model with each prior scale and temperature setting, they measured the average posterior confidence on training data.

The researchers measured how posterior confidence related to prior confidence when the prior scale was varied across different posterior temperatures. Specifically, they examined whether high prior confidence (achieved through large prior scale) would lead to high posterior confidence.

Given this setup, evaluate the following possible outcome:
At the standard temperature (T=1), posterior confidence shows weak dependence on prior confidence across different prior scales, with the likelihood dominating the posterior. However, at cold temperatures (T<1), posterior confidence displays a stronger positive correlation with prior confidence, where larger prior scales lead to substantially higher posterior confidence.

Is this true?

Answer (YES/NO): NO